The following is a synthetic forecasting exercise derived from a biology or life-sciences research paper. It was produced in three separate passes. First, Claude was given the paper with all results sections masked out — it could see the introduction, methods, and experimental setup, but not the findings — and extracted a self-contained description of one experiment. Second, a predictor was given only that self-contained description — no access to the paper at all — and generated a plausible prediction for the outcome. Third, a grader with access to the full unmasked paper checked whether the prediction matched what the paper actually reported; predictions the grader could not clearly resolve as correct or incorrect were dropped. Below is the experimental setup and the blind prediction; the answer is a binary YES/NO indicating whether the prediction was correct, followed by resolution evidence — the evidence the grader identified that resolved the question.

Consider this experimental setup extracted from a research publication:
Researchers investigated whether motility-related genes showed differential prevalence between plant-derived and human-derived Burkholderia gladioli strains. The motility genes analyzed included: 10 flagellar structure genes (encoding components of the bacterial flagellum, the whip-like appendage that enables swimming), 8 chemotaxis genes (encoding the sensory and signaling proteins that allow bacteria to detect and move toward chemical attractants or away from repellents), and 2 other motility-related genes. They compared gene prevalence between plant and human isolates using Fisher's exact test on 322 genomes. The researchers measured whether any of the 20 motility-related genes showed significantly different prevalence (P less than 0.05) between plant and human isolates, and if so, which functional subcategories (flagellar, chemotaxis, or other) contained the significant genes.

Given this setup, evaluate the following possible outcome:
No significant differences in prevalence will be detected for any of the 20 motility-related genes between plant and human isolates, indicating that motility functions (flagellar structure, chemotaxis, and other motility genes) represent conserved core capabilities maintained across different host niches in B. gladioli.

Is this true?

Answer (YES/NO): NO